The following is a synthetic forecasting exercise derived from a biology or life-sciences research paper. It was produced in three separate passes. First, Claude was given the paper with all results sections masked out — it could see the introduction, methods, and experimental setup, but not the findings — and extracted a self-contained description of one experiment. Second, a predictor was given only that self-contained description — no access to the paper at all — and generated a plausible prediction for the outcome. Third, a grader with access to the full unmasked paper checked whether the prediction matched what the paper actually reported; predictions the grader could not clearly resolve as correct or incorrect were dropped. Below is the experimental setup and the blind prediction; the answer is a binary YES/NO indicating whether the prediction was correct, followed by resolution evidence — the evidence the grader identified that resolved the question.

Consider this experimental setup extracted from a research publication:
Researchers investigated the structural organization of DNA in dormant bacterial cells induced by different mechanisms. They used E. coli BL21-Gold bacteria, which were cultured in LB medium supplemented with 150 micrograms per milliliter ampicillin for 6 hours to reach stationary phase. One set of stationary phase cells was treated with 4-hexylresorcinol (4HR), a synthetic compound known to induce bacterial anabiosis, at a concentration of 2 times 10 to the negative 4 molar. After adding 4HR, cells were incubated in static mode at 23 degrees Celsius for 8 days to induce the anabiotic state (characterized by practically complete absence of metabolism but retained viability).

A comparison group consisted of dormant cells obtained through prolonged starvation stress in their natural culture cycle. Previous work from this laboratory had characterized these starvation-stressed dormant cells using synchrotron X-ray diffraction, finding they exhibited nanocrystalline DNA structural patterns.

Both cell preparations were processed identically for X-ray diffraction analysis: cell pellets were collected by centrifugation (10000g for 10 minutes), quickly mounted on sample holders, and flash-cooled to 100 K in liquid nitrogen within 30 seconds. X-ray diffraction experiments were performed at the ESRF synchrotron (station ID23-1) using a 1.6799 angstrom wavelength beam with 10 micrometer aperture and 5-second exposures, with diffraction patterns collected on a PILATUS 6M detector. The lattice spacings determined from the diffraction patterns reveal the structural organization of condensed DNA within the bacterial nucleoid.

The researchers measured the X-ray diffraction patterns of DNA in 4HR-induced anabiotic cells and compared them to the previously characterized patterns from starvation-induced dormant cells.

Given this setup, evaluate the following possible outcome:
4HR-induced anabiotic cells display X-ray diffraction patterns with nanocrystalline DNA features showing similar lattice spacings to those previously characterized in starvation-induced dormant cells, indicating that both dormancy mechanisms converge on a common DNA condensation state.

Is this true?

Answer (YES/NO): YES